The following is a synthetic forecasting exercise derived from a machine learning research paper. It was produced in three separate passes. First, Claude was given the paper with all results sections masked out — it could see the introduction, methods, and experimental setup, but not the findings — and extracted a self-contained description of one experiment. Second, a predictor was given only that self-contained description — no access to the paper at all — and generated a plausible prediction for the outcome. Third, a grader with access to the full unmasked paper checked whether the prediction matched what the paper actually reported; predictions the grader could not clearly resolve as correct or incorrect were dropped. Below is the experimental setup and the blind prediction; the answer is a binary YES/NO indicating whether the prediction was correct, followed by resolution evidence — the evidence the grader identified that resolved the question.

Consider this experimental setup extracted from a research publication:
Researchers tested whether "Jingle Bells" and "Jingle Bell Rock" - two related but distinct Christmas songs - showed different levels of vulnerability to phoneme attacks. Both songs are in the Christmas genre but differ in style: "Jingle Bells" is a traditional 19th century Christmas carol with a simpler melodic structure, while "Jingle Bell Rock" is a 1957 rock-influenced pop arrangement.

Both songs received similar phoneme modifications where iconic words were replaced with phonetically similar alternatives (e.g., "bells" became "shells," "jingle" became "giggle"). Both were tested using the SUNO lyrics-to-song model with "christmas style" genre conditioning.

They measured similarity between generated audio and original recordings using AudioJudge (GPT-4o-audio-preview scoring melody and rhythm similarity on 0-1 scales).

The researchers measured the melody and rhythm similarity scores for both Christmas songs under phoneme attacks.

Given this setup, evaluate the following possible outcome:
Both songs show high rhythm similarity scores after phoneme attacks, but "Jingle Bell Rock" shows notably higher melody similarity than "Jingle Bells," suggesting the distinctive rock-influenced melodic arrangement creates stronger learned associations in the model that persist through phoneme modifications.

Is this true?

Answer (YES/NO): NO